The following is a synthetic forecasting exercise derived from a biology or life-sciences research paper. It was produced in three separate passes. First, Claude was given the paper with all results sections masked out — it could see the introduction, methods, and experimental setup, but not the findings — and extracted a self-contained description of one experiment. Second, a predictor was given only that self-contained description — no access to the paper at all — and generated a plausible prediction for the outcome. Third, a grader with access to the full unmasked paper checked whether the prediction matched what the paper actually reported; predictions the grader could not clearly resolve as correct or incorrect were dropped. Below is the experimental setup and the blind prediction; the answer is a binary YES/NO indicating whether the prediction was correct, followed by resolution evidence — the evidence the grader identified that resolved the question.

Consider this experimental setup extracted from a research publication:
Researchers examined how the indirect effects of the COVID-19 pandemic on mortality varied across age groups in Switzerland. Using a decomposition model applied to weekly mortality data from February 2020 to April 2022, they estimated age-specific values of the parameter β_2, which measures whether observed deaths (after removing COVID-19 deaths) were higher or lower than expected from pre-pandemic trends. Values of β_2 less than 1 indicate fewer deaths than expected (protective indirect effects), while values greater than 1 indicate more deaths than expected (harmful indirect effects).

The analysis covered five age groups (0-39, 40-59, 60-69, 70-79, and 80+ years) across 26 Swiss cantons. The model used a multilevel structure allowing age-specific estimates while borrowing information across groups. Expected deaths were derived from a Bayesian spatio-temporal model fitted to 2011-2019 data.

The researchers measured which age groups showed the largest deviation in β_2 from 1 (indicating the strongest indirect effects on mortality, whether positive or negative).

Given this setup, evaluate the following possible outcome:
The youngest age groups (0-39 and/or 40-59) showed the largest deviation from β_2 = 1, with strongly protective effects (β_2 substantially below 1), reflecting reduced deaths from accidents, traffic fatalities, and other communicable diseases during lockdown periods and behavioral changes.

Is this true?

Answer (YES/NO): NO